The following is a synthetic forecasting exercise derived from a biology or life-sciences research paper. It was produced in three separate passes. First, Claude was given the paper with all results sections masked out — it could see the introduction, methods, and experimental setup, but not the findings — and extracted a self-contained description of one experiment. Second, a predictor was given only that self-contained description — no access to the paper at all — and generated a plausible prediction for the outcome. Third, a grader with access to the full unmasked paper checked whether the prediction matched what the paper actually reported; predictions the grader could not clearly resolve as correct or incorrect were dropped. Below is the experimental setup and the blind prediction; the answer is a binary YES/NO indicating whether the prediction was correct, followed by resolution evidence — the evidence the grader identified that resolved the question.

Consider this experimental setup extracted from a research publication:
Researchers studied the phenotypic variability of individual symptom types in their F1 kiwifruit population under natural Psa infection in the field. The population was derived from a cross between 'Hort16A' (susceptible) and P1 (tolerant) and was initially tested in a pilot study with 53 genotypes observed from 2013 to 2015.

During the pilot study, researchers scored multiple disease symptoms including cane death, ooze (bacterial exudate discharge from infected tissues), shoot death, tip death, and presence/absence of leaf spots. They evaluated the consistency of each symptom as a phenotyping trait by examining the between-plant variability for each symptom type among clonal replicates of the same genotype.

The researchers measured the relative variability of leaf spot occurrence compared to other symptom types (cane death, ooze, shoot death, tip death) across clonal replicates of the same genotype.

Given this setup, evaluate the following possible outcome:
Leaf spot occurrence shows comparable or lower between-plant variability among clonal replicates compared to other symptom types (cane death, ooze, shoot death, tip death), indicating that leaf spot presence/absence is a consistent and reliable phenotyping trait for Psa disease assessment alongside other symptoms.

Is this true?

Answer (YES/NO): NO